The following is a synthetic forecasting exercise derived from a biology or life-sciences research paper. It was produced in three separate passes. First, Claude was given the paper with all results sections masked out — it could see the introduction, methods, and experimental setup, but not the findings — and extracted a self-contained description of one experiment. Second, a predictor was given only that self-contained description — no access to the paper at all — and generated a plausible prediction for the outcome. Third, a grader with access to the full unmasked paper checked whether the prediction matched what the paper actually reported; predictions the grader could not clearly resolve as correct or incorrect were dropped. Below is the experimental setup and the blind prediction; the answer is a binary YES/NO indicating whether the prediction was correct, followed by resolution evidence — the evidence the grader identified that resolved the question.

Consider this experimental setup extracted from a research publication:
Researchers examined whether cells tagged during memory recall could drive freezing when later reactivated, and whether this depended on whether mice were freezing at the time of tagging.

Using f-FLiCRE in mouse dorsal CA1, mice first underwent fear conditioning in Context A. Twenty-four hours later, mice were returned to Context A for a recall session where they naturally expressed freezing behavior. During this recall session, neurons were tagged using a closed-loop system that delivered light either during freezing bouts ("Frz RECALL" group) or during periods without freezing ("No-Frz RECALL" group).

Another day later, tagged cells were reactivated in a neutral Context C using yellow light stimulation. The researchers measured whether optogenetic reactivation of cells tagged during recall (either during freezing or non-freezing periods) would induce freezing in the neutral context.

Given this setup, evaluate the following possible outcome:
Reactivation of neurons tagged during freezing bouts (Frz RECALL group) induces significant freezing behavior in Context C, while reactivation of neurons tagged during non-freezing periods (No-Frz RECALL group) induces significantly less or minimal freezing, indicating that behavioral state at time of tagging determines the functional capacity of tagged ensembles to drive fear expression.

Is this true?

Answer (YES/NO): NO